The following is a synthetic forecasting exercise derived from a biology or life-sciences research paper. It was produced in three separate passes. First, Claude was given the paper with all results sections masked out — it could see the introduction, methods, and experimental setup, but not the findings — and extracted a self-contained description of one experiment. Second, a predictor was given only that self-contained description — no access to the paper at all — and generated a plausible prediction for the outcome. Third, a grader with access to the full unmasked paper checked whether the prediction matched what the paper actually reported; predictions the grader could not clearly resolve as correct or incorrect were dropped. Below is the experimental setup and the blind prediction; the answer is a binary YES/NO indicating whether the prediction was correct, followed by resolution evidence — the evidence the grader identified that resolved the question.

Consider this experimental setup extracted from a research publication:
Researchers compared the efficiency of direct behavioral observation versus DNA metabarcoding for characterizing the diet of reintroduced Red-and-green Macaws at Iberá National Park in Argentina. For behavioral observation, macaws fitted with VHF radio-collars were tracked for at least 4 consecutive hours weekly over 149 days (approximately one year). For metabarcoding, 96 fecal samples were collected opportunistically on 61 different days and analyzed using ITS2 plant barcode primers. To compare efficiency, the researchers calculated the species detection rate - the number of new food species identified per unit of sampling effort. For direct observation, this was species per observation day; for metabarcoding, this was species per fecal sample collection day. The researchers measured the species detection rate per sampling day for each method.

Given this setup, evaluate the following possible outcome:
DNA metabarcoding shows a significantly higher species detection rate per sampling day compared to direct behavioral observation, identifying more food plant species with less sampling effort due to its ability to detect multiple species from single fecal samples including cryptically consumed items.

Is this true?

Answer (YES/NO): NO